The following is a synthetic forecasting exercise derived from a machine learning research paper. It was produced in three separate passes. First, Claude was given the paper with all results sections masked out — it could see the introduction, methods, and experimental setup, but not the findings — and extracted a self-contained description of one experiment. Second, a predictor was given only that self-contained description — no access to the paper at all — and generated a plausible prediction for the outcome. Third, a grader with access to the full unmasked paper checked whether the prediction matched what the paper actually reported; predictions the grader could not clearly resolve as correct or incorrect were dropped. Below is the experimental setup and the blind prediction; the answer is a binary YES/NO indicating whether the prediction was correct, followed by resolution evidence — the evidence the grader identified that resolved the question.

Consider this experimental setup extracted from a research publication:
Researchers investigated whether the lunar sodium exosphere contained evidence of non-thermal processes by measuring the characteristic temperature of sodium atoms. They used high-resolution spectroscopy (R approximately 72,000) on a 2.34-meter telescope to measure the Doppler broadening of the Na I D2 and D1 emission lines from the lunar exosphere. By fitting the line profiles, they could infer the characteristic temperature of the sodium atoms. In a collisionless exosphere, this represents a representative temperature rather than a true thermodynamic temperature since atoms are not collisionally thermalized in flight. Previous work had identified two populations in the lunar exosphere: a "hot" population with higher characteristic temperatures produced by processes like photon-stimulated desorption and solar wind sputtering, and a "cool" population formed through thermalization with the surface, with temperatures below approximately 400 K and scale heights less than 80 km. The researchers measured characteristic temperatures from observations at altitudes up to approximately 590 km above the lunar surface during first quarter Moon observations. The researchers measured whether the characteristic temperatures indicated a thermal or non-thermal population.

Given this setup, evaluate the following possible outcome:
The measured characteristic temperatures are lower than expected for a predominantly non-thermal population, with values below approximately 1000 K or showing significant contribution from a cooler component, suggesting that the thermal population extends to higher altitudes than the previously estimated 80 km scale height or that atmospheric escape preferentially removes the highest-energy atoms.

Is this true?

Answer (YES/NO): NO